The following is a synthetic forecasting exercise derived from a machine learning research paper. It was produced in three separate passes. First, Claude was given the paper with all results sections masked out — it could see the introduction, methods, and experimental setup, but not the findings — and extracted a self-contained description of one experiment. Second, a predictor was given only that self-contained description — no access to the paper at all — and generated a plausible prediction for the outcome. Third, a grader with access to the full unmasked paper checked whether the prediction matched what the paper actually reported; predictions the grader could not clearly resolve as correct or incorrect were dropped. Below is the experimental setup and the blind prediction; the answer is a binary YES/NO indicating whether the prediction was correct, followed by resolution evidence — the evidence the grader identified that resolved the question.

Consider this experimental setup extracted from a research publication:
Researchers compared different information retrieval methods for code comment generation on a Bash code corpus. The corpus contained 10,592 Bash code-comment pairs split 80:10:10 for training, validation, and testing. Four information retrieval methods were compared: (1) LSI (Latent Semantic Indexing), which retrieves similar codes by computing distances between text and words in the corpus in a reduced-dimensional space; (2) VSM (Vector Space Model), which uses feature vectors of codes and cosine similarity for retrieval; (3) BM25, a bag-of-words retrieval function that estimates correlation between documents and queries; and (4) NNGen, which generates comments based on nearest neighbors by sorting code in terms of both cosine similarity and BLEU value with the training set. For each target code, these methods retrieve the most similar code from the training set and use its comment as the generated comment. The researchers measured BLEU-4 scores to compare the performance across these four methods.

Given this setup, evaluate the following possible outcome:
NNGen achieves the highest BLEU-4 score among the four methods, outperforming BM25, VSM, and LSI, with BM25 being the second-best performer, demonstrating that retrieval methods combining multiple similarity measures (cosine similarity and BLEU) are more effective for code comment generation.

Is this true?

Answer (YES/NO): YES